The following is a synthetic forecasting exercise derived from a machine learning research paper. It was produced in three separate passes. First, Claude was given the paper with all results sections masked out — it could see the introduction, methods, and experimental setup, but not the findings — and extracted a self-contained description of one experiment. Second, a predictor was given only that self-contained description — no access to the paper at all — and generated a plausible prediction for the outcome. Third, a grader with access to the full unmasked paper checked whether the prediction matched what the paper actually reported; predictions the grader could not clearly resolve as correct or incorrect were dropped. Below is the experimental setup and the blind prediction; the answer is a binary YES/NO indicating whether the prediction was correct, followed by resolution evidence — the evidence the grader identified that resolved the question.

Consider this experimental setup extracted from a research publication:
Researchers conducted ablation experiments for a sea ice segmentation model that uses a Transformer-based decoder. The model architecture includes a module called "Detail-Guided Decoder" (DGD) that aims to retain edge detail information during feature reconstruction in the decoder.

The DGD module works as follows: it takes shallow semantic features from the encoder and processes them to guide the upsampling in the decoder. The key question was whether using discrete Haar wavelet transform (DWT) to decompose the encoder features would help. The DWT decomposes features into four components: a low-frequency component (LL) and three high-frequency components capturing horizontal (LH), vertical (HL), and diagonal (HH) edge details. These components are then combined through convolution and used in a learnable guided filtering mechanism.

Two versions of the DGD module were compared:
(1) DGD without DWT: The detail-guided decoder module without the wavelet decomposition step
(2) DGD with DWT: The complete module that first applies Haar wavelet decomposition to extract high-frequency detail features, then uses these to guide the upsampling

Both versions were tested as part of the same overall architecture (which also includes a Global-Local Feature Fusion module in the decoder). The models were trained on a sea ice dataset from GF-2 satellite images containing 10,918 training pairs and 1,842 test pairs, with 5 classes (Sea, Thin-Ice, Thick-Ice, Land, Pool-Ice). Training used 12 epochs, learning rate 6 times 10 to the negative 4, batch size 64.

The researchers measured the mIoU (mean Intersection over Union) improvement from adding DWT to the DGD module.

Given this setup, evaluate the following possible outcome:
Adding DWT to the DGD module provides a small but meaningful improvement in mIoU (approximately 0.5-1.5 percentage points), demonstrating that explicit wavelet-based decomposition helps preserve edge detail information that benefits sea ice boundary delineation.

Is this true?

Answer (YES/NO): NO